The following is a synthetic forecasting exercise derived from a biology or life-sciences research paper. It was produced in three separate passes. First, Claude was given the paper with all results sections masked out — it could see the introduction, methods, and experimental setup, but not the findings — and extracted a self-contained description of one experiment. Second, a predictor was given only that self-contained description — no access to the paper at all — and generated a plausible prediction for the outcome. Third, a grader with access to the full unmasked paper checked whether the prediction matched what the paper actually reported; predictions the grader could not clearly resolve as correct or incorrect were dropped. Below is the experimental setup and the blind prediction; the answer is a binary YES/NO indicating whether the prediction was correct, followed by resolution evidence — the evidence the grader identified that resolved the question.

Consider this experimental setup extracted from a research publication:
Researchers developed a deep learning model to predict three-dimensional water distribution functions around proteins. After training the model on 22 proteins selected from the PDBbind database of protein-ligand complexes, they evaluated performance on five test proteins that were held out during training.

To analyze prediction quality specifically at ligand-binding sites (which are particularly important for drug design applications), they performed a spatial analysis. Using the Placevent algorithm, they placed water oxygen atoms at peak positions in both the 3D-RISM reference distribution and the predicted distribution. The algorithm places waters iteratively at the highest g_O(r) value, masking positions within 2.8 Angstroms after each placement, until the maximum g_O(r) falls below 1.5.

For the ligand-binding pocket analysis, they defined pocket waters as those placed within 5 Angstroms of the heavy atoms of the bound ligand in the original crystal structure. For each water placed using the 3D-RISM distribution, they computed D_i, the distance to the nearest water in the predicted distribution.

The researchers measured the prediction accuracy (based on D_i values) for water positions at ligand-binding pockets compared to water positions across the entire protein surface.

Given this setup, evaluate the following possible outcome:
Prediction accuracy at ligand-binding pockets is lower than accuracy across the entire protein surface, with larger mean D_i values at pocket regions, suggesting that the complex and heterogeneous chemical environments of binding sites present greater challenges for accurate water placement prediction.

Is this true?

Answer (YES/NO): NO